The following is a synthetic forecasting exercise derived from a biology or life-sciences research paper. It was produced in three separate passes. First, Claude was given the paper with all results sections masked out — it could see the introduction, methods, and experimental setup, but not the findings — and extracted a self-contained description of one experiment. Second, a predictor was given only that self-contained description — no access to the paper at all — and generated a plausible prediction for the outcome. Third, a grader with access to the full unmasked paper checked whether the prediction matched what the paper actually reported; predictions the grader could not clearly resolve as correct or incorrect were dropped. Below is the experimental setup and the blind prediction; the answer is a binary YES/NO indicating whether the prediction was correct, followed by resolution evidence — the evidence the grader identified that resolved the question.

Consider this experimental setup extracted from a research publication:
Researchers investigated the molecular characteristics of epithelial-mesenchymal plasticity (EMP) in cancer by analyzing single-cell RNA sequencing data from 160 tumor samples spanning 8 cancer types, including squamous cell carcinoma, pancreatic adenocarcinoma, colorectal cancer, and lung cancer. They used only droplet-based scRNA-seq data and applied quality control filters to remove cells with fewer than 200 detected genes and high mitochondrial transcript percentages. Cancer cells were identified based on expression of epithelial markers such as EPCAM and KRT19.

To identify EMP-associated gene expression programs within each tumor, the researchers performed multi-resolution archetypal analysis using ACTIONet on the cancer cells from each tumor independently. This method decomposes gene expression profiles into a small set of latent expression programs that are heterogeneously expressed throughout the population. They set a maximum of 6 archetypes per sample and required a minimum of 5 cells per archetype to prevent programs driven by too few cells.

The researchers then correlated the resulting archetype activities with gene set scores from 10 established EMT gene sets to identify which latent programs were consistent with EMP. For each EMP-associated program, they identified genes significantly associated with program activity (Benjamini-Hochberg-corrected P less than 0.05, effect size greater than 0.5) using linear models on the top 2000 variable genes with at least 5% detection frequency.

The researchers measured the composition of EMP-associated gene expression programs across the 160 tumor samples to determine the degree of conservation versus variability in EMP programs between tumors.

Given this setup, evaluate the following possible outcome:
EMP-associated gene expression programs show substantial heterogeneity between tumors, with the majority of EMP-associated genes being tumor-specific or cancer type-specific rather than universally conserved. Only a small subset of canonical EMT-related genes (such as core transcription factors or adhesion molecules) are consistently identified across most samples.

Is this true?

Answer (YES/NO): NO